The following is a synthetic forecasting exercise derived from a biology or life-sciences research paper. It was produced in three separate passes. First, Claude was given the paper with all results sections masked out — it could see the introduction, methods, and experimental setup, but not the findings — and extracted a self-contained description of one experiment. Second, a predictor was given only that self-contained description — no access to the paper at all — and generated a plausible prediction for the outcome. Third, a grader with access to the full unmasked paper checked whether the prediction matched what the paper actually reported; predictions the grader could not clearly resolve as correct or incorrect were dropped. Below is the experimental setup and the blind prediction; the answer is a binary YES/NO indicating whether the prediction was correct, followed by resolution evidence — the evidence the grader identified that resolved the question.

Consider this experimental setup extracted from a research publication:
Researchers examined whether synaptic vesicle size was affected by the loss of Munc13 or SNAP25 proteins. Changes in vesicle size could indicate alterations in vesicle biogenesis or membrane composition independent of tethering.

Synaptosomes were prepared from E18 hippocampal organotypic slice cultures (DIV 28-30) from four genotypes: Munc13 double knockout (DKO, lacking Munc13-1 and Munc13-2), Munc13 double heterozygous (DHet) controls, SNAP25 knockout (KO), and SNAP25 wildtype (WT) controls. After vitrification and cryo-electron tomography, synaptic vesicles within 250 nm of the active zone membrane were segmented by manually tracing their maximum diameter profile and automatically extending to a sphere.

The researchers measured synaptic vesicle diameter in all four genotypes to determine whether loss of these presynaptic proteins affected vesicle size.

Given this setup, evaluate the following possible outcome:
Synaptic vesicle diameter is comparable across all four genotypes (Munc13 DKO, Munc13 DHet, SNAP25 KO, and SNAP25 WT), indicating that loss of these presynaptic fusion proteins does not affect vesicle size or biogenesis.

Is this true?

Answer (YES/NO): NO